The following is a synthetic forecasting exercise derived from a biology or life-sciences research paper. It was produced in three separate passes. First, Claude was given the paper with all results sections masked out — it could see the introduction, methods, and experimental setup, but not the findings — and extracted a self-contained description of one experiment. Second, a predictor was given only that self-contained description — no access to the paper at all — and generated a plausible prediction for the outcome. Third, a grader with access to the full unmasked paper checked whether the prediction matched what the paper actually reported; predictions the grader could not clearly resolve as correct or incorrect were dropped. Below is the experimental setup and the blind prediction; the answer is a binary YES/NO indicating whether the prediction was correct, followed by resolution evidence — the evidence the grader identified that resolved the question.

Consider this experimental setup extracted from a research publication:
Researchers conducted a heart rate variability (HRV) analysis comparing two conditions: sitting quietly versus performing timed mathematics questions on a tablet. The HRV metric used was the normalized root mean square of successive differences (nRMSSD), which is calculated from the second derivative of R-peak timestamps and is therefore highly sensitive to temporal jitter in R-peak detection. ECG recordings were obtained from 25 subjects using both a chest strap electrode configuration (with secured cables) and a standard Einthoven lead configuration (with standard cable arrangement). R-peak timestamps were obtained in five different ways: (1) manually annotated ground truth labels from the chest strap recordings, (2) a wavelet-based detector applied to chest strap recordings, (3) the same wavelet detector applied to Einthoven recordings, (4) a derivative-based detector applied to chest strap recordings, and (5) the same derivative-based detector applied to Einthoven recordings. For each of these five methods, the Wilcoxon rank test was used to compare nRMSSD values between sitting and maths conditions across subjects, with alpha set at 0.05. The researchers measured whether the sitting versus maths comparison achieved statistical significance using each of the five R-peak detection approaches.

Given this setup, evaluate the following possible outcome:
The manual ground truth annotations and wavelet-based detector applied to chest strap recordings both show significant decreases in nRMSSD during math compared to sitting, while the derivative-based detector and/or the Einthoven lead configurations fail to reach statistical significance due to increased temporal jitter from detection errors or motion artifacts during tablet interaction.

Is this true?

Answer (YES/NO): NO